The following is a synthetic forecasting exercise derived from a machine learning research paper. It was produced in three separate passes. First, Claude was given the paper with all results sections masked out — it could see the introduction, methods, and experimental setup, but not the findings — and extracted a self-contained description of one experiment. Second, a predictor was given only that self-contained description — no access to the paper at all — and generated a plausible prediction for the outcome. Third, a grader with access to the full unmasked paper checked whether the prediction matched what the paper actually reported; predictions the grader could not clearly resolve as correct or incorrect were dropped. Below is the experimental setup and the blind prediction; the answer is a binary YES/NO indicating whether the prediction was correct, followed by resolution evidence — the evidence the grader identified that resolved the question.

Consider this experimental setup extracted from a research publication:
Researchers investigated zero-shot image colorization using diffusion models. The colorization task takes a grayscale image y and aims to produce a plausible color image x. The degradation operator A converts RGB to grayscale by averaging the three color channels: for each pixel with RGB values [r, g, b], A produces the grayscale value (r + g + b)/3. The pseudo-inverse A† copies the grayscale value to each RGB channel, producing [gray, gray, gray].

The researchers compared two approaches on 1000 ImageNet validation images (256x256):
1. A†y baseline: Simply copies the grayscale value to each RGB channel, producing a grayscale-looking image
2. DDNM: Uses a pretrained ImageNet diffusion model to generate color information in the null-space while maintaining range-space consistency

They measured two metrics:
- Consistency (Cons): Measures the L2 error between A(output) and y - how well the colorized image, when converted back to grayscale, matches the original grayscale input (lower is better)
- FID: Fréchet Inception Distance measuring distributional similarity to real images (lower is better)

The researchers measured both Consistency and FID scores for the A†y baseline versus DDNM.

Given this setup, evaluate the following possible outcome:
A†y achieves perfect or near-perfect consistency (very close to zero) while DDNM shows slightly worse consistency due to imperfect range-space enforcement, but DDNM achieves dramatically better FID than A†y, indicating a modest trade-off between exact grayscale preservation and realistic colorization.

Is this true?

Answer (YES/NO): NO